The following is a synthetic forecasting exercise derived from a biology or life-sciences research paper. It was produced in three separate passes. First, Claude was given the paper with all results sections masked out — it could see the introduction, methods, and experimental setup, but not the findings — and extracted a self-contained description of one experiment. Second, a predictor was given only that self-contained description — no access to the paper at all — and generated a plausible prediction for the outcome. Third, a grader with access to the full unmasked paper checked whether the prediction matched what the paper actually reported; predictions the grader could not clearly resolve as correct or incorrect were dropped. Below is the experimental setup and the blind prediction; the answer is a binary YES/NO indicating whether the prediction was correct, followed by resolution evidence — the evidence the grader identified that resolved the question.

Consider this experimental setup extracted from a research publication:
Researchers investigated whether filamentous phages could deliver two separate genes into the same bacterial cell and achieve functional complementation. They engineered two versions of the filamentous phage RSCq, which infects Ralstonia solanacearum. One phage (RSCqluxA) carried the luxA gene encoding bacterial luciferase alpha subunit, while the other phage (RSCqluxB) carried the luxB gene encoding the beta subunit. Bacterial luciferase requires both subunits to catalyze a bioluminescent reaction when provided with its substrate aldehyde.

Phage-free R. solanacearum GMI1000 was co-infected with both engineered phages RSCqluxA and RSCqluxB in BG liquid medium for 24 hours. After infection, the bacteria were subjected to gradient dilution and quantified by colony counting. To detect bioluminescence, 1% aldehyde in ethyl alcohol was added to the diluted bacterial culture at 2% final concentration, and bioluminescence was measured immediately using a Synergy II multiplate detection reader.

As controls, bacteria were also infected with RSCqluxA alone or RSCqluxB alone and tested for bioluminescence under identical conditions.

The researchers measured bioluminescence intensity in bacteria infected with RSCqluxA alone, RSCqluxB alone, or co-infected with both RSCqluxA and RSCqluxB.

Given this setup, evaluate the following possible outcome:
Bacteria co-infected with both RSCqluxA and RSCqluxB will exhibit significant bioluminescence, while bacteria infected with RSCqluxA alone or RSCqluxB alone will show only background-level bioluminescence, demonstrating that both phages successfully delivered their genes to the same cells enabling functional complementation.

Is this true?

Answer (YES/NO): YES